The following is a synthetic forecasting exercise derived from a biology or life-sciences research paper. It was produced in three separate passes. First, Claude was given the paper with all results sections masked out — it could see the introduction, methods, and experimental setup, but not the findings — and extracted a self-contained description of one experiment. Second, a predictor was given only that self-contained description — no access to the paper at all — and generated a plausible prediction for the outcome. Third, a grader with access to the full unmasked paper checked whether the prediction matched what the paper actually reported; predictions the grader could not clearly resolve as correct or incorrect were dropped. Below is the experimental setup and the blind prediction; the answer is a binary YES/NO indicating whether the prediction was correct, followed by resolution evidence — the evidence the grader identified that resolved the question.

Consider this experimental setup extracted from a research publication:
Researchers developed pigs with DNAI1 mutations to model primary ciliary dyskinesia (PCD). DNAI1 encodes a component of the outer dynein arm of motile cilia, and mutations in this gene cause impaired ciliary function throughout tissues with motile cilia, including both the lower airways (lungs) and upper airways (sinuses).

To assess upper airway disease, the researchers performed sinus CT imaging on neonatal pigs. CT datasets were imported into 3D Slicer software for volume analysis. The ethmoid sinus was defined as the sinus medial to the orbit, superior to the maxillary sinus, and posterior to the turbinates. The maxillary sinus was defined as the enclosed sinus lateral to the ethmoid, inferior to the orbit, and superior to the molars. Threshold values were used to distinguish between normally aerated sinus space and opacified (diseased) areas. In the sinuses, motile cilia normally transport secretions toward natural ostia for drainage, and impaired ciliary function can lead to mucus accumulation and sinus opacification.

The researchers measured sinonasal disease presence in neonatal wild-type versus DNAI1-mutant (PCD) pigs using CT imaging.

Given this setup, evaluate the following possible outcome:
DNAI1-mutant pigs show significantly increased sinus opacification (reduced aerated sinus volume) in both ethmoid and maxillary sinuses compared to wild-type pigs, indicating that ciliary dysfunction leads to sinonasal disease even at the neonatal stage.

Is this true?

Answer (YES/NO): YES